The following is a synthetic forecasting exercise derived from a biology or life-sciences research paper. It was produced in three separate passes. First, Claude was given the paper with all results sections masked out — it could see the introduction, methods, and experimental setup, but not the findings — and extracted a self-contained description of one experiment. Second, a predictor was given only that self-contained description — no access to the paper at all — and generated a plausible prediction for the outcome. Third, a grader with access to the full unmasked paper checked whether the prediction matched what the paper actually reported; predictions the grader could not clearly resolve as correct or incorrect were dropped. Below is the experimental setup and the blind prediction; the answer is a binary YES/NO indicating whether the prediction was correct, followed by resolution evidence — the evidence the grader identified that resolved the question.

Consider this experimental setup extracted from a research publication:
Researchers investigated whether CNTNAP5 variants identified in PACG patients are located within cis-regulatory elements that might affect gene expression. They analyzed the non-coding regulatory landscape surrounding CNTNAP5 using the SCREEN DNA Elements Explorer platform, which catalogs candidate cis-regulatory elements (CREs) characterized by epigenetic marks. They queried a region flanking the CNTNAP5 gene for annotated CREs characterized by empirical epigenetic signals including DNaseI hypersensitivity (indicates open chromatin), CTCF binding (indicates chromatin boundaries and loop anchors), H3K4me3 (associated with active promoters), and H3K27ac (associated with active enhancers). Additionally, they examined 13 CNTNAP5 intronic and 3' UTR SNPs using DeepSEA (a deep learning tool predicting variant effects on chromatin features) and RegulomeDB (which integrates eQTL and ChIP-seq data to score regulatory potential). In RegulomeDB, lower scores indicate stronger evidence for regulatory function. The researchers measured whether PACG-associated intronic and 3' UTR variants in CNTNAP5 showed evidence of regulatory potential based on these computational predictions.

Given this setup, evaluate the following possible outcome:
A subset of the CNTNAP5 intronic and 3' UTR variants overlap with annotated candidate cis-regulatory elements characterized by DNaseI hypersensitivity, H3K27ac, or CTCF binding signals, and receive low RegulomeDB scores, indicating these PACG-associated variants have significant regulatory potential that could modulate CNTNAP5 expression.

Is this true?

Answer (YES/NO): YES